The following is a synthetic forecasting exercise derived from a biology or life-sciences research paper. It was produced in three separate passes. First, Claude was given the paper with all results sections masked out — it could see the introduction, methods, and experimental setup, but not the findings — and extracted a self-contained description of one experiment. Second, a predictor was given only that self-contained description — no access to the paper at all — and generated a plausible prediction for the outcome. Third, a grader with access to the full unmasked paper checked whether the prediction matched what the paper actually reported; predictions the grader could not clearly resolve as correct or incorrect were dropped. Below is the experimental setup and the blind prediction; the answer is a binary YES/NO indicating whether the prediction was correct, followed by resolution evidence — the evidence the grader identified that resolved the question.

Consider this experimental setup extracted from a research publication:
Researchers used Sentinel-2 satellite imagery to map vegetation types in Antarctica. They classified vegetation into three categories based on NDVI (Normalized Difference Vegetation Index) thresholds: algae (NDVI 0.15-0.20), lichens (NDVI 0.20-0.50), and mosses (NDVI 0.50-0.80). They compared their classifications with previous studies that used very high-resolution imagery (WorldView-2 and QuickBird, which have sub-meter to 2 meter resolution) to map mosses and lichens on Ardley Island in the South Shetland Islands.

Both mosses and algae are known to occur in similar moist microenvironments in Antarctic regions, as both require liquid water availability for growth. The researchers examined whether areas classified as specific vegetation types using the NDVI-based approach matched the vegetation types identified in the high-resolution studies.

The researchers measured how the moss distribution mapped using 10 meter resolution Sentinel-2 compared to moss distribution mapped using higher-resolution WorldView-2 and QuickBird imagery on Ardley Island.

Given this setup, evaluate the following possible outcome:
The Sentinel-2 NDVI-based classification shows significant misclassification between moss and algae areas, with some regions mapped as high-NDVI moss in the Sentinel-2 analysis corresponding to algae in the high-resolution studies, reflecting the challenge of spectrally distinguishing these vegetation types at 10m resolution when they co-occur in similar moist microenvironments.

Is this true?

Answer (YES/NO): NO